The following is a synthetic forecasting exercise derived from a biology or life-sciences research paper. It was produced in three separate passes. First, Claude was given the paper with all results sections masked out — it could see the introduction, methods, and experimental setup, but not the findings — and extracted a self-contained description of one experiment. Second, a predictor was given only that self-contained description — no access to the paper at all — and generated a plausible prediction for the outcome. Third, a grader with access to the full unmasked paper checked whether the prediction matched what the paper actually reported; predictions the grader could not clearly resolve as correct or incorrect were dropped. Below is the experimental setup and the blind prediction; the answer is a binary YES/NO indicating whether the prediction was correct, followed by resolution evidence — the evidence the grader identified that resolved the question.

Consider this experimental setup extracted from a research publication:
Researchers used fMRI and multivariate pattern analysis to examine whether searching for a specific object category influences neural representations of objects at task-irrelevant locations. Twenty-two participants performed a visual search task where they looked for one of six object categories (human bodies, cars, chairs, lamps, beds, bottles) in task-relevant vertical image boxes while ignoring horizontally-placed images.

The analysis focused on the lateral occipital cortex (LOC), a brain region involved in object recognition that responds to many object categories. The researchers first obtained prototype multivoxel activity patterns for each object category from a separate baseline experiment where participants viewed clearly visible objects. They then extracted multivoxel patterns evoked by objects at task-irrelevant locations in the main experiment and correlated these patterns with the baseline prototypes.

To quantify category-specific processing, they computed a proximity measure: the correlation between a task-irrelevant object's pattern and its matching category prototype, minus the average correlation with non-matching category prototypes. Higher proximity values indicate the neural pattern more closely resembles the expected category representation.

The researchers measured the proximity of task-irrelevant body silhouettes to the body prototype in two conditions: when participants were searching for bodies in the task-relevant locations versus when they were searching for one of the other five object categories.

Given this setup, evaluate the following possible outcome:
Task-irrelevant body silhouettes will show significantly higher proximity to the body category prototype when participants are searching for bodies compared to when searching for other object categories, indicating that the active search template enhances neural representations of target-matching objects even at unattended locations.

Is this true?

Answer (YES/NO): YES